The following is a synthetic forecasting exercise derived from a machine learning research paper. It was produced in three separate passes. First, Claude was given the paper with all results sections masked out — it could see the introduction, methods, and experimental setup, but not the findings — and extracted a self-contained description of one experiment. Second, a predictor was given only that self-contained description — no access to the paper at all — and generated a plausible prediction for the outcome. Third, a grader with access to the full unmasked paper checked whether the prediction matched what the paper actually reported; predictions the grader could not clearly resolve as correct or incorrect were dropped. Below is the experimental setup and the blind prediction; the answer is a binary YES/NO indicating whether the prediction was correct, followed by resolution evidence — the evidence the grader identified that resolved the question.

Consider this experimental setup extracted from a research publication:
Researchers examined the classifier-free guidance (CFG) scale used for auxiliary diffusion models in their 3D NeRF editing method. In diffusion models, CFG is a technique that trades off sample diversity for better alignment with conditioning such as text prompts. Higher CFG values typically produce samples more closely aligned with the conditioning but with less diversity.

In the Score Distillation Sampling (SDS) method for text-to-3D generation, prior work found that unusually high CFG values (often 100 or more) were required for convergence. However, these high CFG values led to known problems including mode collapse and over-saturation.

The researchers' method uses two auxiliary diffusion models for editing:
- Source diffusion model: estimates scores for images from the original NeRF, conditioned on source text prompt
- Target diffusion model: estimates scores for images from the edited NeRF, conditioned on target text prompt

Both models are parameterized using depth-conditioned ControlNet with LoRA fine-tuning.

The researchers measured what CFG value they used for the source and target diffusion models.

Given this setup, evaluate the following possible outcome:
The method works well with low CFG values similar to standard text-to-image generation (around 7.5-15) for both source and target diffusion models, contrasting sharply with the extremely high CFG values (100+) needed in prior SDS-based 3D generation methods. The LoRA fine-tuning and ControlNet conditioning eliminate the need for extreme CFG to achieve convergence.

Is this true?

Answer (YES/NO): NO